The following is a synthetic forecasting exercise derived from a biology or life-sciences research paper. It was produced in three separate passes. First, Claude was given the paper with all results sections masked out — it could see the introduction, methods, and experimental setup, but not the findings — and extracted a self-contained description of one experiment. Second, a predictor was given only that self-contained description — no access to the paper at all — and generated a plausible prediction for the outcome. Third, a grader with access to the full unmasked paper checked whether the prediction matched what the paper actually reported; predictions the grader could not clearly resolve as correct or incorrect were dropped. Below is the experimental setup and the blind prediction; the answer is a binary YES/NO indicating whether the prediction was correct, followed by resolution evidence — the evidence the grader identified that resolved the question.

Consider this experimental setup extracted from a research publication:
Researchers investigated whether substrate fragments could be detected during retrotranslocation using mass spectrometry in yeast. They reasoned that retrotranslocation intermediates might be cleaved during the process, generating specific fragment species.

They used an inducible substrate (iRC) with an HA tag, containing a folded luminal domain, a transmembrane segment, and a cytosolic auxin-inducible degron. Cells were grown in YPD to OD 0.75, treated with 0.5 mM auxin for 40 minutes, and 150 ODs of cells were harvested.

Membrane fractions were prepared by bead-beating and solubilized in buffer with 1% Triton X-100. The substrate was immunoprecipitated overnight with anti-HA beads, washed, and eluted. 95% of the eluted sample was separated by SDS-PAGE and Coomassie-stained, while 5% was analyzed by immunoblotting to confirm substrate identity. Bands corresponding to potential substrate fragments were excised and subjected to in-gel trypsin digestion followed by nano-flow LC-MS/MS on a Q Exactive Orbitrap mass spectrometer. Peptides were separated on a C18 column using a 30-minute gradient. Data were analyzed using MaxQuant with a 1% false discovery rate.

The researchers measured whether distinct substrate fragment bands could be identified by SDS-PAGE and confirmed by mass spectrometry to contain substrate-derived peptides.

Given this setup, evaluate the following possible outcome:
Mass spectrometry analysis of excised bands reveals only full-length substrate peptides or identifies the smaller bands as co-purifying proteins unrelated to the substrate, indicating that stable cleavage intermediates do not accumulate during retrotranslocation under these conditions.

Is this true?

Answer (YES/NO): NO